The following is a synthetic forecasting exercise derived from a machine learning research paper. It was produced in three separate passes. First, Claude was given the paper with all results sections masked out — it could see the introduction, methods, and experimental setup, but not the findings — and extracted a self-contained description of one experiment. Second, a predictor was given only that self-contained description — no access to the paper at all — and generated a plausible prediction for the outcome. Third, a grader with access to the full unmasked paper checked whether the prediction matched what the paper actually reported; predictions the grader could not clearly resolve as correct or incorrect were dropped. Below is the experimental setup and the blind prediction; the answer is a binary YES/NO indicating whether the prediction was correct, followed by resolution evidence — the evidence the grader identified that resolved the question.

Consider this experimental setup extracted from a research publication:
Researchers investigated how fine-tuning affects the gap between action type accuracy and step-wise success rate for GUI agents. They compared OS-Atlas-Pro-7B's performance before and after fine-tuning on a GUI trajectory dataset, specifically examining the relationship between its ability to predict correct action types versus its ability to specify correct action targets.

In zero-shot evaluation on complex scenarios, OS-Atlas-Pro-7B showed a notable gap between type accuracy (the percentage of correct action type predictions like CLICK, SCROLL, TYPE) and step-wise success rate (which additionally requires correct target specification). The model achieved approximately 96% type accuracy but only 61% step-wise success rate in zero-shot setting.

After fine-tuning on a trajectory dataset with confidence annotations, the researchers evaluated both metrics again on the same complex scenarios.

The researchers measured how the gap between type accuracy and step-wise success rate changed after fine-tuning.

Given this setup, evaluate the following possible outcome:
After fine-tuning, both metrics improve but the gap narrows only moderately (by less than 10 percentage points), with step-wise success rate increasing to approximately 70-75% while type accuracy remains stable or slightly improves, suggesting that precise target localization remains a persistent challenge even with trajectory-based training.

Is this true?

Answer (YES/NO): NO